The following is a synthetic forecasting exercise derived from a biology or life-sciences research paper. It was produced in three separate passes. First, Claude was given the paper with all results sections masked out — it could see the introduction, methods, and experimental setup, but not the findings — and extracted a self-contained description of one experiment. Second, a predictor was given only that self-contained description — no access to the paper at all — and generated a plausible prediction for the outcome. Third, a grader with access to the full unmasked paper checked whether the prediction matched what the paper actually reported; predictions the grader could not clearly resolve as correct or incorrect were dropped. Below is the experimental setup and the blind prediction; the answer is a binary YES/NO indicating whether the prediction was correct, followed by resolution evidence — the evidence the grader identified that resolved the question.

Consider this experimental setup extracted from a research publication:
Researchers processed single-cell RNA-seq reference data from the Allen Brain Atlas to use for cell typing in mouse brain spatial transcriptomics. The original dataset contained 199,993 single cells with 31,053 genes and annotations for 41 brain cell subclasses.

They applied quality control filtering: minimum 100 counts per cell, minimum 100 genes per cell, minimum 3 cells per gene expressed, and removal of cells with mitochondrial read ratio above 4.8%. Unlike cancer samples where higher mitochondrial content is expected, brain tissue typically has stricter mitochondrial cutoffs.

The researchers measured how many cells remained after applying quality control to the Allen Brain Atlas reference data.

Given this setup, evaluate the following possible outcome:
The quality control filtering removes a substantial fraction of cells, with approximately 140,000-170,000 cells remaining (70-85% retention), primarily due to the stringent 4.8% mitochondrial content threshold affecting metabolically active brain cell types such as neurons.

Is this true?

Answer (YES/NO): NO